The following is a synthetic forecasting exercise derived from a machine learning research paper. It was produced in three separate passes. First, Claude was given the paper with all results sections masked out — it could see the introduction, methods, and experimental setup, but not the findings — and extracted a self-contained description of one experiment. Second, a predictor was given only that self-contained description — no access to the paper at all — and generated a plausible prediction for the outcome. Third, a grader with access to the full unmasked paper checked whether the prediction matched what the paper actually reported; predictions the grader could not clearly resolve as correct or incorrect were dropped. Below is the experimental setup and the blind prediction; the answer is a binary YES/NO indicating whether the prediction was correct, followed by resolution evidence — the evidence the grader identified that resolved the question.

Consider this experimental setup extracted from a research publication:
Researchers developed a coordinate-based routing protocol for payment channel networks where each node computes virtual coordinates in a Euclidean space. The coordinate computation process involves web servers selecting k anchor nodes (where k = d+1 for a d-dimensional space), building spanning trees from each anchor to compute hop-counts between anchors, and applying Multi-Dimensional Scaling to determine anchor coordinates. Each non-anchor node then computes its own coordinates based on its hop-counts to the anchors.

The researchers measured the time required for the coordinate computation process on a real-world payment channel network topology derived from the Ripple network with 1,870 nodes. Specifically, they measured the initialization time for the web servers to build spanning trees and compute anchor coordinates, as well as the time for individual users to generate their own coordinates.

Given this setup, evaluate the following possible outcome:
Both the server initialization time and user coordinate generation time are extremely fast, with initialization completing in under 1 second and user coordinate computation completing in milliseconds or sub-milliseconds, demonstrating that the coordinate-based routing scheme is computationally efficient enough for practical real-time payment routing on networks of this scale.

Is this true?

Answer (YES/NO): NO